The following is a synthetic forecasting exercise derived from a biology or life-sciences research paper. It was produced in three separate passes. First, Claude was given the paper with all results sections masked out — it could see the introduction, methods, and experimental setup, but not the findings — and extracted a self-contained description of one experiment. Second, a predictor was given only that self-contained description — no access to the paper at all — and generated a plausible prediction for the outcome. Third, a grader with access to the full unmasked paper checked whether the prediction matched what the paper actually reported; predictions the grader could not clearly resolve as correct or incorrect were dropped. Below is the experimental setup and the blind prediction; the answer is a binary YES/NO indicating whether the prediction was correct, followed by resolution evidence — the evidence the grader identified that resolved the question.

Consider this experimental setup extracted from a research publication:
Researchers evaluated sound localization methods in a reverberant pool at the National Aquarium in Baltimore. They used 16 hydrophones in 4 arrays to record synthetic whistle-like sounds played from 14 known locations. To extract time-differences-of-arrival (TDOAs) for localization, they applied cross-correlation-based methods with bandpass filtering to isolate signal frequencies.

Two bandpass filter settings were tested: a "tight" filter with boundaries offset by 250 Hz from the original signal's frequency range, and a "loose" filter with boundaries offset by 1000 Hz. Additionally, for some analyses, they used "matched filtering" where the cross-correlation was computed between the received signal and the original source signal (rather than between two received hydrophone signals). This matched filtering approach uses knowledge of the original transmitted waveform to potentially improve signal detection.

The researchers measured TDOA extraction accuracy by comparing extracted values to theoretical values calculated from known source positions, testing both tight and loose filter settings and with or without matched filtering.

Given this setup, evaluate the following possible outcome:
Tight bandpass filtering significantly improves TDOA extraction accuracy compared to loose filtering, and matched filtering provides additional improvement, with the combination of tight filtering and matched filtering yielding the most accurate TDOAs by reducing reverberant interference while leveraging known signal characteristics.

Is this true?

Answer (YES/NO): NO